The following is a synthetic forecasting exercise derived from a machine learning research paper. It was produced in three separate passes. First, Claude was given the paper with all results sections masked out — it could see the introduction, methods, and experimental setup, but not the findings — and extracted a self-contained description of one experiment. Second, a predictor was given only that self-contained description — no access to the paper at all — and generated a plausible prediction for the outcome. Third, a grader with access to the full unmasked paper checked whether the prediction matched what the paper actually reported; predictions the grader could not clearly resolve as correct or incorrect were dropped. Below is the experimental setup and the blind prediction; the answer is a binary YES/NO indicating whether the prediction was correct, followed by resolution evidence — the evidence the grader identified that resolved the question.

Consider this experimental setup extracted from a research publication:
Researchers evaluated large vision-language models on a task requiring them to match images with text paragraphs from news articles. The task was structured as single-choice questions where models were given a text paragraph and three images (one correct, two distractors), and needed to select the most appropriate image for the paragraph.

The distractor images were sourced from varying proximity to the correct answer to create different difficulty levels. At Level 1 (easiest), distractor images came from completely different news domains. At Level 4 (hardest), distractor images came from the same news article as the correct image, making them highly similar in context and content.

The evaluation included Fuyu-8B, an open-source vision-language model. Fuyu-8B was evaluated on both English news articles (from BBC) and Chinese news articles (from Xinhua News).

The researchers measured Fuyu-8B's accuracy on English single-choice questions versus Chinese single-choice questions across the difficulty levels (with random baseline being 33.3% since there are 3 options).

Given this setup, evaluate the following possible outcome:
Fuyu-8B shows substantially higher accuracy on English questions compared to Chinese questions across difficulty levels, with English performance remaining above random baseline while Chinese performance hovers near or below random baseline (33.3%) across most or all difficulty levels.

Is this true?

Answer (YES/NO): NO